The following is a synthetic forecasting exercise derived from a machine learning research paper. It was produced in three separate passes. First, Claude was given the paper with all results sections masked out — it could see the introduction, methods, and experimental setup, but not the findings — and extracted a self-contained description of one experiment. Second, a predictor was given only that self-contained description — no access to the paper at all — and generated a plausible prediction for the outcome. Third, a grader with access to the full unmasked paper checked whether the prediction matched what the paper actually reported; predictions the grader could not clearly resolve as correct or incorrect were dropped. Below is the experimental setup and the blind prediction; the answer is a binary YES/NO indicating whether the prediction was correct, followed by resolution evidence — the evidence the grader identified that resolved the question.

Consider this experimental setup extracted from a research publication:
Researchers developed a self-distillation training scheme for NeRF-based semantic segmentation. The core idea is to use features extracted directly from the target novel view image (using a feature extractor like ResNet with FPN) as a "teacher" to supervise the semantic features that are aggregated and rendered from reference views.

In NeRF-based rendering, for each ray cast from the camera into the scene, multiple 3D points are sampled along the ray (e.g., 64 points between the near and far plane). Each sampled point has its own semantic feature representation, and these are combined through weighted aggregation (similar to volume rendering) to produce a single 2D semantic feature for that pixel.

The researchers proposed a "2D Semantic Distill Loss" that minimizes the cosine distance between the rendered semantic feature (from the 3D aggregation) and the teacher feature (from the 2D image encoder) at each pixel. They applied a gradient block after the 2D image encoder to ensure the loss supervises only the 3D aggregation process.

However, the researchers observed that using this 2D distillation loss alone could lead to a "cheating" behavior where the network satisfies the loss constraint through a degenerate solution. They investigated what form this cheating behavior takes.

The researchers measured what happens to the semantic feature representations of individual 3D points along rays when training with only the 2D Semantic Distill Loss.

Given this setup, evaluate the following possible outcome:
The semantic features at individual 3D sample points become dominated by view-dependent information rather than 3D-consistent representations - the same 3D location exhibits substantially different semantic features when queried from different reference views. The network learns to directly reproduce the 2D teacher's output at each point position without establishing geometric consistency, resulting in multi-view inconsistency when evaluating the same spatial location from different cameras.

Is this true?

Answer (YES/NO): NO